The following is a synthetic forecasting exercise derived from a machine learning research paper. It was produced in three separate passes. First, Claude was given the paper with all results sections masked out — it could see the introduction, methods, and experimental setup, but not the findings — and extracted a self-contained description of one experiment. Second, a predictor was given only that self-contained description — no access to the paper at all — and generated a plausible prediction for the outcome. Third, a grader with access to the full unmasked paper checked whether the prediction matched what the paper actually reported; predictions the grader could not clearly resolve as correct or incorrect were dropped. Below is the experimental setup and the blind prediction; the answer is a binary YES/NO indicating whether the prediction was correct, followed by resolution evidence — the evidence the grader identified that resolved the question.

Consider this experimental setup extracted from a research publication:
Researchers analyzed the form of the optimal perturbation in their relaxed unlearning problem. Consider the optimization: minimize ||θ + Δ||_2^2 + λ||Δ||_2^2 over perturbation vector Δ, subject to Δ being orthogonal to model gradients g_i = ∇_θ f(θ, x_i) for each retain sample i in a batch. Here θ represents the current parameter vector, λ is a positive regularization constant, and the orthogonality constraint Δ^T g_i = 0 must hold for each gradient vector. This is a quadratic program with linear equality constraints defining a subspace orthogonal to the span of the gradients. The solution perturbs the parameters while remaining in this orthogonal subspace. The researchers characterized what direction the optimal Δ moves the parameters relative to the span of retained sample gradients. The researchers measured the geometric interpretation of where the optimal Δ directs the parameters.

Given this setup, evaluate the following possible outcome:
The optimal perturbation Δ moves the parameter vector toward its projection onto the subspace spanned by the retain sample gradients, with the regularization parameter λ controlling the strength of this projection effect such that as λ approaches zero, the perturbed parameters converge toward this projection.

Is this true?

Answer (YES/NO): YES